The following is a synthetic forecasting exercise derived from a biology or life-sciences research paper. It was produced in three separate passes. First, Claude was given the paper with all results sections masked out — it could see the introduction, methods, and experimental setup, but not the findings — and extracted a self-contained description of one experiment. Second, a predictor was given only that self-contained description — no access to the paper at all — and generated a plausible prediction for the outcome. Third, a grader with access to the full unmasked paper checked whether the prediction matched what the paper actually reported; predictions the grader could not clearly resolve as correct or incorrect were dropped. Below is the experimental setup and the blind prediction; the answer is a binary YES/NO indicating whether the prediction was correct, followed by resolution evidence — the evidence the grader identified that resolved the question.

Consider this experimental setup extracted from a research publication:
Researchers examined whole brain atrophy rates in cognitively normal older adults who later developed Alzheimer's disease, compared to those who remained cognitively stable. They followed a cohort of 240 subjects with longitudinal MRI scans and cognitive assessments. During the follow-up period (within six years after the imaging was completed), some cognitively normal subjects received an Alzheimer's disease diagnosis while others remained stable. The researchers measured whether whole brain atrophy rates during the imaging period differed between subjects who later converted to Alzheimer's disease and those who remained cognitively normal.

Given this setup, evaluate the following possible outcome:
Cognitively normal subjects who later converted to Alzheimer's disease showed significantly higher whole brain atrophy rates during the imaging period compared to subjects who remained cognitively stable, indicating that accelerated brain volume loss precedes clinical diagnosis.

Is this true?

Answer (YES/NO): YES